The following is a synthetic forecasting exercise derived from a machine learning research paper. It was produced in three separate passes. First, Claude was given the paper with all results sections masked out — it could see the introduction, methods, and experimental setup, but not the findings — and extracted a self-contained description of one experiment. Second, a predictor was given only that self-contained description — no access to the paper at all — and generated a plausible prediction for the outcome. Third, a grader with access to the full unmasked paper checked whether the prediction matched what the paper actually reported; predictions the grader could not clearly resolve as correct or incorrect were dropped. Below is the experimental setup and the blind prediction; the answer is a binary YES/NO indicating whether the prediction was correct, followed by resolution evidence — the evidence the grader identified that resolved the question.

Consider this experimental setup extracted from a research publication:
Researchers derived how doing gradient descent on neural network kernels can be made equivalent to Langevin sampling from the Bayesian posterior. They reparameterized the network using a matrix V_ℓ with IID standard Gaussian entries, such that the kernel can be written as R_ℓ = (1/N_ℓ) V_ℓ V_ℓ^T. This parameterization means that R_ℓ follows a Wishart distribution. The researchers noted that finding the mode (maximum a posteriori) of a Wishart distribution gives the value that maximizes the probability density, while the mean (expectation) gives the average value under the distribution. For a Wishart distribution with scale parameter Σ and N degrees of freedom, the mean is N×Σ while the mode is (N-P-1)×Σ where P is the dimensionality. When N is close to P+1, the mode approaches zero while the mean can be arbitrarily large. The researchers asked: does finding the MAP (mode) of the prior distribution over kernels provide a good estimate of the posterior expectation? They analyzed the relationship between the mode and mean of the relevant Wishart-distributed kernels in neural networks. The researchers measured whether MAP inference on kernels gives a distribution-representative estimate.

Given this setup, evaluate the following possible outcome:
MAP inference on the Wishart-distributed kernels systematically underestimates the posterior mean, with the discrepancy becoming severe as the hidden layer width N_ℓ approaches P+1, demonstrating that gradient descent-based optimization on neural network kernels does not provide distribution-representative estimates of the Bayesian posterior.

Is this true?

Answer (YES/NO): YES